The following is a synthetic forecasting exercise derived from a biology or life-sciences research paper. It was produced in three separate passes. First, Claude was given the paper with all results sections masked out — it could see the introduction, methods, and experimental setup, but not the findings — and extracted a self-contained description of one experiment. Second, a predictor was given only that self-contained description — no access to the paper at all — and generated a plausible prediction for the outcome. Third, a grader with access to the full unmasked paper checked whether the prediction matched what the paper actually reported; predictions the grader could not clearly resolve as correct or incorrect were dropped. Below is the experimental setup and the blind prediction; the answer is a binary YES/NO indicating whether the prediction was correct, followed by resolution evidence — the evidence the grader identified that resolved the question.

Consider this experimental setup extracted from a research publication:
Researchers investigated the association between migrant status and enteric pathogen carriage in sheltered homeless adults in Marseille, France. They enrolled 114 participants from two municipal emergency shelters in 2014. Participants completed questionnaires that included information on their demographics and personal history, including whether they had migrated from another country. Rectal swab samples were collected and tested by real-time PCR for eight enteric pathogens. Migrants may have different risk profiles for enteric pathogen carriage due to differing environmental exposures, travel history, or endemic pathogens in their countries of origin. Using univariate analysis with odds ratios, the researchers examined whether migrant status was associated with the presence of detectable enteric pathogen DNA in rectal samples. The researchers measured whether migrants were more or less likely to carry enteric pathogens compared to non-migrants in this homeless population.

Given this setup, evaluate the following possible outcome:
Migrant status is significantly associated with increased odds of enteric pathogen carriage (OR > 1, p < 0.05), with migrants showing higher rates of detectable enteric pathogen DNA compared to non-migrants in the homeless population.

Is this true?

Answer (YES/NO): NO